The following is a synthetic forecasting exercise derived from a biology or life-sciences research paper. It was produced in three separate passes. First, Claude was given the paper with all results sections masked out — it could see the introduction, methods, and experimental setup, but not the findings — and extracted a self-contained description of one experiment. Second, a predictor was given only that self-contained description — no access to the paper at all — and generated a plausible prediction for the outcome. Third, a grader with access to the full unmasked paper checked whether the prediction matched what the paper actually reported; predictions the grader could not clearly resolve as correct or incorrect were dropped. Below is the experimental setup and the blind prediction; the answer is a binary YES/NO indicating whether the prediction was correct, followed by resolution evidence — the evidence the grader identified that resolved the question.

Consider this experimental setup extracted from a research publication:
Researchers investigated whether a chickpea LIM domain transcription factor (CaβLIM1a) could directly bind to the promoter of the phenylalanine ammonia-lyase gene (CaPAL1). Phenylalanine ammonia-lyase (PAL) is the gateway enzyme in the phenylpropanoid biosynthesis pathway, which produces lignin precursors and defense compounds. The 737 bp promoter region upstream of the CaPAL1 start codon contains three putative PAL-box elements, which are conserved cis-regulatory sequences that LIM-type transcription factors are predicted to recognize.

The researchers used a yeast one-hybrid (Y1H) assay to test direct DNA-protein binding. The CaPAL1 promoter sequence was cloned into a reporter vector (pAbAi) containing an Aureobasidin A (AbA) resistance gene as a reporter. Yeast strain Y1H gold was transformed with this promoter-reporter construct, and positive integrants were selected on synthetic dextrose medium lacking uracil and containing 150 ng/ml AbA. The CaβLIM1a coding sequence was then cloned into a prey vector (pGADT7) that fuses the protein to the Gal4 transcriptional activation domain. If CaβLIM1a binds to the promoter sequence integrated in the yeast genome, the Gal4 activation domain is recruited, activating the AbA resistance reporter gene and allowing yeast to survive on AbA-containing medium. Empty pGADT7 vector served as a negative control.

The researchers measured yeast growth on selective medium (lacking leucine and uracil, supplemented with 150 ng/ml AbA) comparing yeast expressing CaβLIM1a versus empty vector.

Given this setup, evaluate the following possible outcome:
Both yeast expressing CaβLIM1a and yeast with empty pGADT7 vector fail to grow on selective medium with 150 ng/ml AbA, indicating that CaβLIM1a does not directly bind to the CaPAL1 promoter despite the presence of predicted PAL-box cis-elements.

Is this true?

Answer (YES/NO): NO